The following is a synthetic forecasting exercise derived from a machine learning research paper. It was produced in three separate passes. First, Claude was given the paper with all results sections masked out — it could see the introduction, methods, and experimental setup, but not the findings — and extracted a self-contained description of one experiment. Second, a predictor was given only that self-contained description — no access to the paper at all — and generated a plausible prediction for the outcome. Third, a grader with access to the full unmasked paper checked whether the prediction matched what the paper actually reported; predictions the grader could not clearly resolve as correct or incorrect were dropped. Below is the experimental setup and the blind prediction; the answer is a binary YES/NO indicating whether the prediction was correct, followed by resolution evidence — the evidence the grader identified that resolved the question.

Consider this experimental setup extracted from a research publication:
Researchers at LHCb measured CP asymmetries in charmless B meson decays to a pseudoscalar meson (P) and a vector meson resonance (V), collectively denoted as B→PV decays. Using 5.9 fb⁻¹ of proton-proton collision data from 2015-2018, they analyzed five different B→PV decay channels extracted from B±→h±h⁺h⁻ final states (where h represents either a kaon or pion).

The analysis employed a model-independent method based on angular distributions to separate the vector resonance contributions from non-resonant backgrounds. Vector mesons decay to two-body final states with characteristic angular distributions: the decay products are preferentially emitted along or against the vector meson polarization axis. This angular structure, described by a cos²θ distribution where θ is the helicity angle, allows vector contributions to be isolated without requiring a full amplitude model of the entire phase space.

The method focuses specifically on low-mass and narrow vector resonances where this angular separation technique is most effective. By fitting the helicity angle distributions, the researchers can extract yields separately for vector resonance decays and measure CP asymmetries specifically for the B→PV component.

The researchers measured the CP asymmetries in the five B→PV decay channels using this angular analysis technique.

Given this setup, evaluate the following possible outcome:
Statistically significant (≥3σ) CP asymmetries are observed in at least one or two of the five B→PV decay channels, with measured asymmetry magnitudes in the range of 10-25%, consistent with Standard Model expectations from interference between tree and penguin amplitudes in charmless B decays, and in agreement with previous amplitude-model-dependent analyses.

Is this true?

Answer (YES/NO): NO